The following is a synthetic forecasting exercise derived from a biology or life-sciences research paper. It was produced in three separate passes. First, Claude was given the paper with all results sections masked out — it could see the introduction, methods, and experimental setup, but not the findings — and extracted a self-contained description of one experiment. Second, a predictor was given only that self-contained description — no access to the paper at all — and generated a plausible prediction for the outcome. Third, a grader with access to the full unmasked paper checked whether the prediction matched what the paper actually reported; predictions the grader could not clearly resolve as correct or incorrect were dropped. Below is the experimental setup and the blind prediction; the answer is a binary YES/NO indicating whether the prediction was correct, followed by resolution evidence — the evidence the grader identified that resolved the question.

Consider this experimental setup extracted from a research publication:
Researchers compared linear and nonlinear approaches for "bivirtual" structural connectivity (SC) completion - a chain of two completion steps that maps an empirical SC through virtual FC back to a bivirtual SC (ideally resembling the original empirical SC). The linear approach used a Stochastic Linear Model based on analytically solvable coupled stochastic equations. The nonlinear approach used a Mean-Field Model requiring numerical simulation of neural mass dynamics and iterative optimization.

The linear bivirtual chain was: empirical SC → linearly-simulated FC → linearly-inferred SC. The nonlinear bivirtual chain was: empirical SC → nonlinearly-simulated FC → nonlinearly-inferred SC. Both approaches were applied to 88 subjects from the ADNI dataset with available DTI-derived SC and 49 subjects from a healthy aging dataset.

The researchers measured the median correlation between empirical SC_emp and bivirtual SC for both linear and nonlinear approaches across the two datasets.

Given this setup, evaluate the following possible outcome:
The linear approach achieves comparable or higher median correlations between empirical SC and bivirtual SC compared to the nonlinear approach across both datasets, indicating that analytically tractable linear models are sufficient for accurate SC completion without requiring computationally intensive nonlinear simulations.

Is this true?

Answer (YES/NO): YES